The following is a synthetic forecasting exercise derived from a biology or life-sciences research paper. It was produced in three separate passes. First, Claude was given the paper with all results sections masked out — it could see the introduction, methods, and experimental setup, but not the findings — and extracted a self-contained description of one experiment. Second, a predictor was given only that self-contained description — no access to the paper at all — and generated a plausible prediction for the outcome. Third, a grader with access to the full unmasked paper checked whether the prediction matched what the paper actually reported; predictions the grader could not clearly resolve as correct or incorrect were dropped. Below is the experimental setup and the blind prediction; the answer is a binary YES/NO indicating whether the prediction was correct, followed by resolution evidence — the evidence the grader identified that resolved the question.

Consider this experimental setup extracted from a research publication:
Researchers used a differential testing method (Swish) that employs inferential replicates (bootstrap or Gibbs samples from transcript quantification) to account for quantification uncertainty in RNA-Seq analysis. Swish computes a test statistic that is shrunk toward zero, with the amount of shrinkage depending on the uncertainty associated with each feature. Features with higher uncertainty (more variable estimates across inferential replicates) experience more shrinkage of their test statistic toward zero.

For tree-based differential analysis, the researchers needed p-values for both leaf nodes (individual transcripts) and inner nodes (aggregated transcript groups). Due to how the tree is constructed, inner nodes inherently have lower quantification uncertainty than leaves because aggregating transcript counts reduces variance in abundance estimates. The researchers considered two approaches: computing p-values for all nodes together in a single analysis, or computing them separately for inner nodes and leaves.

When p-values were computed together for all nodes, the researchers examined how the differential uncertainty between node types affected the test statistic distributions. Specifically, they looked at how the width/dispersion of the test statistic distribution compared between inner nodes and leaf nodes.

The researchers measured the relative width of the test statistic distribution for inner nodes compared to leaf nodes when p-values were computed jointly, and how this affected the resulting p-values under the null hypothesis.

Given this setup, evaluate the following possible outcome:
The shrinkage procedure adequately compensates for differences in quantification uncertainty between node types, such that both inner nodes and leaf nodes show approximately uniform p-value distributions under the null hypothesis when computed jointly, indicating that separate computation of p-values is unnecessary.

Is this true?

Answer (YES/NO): NO